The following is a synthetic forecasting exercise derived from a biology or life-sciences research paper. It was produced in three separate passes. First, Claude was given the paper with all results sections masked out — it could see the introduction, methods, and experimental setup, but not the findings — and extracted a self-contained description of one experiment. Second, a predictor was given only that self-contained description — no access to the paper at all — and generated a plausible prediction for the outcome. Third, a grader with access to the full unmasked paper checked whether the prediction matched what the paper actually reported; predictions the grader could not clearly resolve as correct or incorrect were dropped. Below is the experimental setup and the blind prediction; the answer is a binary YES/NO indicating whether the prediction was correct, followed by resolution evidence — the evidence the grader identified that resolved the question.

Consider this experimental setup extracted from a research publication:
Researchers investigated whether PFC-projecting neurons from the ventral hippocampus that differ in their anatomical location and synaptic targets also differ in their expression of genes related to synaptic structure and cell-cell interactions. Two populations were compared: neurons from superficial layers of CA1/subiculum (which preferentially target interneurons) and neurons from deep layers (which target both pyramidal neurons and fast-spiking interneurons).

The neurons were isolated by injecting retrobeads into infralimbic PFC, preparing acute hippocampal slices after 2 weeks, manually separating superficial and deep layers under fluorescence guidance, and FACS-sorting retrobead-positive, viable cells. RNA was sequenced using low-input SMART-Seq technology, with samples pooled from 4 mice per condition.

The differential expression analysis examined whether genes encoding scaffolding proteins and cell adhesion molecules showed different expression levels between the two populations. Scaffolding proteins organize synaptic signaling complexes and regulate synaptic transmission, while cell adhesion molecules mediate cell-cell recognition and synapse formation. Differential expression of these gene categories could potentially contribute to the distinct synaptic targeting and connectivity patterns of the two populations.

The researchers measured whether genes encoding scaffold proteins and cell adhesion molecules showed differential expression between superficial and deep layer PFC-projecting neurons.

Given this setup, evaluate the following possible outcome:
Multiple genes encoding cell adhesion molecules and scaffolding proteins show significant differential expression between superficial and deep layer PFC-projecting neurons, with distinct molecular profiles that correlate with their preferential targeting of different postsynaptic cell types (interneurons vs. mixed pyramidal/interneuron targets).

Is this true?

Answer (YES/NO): NO